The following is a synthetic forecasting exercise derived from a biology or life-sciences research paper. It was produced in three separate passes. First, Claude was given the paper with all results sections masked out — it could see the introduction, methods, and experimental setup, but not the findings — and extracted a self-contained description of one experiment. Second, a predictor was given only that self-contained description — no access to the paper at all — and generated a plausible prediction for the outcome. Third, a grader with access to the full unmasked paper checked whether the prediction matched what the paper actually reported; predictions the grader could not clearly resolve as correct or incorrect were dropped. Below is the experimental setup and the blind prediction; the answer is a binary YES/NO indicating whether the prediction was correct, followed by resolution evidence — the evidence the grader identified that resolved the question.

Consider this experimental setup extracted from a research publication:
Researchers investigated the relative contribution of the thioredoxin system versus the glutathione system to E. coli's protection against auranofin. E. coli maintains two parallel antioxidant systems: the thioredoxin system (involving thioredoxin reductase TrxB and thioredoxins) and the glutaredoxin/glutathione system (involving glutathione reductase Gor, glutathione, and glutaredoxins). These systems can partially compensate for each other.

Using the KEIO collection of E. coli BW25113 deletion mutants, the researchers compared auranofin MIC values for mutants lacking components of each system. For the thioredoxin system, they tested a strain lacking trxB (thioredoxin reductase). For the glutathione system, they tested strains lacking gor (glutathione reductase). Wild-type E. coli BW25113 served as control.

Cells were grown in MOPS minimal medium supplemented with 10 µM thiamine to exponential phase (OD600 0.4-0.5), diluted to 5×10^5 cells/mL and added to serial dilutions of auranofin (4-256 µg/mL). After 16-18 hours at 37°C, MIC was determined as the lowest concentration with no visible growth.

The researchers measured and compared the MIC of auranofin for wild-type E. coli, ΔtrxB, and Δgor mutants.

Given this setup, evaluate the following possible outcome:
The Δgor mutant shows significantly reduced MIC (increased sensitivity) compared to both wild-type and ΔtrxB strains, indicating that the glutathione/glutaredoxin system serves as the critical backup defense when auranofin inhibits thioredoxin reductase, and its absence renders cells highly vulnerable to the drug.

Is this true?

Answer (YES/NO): NO